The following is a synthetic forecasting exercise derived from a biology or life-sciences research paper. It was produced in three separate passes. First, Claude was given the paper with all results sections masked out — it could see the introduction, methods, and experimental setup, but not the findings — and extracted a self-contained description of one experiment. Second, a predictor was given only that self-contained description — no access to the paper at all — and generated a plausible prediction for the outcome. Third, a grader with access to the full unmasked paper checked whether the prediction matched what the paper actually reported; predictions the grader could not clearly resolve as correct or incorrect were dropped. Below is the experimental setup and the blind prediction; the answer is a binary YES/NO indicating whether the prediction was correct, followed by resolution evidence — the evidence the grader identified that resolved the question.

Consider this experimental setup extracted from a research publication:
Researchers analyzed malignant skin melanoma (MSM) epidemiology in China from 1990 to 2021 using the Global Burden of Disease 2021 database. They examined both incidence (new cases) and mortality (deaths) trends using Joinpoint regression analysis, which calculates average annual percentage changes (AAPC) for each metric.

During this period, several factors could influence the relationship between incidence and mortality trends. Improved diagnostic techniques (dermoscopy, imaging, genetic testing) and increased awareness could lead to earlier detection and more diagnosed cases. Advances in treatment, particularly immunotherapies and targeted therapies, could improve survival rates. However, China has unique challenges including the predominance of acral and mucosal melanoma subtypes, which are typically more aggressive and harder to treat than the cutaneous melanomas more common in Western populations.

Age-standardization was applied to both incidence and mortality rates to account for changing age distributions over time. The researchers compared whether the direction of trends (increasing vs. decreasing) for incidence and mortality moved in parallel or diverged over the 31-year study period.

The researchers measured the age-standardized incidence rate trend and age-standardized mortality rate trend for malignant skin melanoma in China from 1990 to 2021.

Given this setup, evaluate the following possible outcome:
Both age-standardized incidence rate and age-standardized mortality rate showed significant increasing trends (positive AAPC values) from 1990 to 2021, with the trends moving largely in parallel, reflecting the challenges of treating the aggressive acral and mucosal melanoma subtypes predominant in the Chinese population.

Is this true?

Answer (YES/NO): NO